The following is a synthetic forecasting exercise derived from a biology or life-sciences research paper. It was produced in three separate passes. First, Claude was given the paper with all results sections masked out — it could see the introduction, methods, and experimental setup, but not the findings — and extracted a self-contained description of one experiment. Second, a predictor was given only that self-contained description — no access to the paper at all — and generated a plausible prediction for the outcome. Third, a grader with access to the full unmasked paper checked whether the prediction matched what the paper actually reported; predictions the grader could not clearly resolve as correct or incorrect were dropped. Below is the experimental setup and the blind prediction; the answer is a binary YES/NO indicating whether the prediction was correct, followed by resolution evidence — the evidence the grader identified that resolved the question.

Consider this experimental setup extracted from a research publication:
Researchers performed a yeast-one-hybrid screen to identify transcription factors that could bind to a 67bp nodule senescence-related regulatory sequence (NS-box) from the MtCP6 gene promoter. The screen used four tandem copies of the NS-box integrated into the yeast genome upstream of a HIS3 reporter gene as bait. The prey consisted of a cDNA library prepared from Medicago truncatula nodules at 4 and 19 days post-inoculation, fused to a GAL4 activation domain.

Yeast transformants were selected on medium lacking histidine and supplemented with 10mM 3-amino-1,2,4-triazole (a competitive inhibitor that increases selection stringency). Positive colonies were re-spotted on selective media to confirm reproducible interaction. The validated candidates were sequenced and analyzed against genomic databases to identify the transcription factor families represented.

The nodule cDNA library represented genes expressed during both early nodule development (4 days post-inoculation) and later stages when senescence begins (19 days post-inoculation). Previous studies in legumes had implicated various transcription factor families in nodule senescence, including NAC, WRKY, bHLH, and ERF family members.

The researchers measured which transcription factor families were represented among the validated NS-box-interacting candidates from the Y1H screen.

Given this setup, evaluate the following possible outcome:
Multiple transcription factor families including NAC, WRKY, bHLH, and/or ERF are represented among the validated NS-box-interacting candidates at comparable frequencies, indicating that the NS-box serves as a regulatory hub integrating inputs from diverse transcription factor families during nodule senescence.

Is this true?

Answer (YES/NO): NO